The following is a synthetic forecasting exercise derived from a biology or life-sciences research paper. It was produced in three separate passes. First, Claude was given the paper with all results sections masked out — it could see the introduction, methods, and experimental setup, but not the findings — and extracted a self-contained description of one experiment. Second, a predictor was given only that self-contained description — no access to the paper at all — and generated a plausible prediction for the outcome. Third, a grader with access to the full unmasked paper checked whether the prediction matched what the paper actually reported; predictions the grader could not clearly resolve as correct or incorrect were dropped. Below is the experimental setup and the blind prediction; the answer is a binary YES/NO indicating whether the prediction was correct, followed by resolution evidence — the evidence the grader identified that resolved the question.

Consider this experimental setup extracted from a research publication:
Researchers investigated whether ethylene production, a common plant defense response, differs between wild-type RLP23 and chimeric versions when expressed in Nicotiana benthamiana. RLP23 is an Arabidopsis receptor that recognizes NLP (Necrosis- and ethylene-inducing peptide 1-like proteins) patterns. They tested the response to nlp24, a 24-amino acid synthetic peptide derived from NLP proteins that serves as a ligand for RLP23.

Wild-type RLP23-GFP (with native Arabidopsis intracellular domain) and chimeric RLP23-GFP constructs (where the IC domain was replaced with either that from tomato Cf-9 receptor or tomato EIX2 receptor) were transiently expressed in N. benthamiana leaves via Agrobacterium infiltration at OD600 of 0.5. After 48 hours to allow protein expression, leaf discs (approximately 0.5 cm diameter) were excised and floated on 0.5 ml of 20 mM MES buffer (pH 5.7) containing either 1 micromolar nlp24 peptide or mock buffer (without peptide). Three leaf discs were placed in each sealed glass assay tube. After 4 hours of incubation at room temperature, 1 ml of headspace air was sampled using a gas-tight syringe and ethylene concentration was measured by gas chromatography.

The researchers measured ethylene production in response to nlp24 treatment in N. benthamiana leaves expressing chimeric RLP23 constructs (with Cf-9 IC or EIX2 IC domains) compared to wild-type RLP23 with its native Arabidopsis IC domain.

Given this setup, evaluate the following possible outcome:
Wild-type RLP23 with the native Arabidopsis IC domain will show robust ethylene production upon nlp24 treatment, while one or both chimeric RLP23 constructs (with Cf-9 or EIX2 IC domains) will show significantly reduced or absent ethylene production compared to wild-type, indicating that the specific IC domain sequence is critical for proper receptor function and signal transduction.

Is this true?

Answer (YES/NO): NO